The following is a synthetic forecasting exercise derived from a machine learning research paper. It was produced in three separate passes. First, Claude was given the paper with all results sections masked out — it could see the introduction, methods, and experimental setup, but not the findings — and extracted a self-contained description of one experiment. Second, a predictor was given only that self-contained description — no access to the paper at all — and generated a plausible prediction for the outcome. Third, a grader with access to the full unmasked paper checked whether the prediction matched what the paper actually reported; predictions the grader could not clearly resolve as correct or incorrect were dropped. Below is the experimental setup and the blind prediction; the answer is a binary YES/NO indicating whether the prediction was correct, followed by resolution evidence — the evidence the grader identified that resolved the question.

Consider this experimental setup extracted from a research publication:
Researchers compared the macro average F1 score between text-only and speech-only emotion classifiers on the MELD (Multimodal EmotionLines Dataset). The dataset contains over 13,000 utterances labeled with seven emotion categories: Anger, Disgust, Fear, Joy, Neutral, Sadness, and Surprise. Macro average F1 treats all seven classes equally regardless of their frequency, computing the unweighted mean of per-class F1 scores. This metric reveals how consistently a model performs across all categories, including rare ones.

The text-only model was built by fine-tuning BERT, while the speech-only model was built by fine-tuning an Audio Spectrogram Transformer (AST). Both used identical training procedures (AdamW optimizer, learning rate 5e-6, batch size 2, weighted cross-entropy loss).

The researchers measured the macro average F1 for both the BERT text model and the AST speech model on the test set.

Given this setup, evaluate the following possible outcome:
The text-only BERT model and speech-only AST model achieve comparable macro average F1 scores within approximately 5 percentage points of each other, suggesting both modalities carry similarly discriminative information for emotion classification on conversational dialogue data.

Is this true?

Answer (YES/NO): NO